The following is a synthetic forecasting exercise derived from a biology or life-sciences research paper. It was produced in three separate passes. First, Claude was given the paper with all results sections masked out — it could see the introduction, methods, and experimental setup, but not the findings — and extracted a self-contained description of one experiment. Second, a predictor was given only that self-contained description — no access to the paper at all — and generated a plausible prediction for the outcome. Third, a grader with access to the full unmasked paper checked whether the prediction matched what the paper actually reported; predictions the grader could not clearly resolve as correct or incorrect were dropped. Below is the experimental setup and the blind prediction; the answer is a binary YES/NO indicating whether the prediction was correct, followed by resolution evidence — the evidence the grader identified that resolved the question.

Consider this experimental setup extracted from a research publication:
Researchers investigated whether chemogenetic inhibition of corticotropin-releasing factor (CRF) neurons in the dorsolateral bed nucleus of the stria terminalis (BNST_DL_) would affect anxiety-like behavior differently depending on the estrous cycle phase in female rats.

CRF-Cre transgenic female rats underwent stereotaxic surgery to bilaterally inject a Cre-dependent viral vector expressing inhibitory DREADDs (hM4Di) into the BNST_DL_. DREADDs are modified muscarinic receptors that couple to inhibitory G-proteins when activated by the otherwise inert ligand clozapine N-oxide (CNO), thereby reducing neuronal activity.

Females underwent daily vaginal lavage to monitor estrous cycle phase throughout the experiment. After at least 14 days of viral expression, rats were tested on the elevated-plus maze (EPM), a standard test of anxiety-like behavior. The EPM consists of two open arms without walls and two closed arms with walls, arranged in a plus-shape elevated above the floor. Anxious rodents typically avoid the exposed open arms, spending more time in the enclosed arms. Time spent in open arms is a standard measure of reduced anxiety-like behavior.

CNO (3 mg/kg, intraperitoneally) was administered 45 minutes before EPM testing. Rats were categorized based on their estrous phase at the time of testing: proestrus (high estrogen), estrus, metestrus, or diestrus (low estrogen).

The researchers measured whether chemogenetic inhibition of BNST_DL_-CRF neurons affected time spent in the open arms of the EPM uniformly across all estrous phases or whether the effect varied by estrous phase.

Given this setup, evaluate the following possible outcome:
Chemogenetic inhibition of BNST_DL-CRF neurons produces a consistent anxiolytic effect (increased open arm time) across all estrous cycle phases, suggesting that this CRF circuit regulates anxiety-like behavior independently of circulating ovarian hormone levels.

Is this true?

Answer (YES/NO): NO